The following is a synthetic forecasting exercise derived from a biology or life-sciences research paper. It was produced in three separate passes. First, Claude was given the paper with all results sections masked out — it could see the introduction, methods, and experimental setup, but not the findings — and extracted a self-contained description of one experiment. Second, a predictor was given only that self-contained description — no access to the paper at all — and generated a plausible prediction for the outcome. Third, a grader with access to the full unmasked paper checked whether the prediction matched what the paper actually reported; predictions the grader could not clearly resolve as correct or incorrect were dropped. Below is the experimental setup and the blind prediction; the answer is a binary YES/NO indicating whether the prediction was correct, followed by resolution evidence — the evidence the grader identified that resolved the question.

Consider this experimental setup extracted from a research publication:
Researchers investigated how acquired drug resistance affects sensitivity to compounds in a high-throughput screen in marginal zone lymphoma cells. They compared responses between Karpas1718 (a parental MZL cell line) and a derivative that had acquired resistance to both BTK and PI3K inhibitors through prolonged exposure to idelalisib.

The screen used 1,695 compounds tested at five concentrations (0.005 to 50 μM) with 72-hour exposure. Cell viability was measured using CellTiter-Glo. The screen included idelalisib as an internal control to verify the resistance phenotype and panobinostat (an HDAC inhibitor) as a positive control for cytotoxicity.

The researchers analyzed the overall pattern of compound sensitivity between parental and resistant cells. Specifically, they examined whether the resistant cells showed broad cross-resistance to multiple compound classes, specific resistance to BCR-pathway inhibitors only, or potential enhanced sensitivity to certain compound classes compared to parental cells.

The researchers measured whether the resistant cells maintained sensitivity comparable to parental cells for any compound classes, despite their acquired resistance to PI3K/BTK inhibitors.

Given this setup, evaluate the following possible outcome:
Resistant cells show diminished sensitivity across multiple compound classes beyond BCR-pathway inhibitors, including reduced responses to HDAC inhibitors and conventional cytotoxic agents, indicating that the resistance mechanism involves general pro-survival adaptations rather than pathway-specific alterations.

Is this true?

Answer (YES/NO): NO